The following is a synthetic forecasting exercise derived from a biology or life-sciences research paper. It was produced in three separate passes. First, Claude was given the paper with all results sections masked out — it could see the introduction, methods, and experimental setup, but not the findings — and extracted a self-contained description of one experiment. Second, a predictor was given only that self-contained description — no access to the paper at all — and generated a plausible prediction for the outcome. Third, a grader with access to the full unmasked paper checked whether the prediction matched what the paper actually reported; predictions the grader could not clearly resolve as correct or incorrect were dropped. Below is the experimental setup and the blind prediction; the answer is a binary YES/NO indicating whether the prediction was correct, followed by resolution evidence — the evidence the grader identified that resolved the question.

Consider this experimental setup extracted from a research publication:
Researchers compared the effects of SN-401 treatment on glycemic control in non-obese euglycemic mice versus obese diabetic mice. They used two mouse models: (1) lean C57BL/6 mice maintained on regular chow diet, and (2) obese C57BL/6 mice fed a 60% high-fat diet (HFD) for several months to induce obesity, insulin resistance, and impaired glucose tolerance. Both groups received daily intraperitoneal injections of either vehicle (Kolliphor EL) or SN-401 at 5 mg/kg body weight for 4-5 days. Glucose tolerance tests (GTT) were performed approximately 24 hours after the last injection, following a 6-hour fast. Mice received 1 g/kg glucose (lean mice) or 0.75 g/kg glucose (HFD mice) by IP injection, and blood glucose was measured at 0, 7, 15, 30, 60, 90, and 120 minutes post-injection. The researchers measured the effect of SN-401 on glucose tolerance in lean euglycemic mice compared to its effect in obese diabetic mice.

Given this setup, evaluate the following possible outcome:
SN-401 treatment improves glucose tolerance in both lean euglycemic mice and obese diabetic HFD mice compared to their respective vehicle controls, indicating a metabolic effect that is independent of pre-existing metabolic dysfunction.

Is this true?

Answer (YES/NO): NO